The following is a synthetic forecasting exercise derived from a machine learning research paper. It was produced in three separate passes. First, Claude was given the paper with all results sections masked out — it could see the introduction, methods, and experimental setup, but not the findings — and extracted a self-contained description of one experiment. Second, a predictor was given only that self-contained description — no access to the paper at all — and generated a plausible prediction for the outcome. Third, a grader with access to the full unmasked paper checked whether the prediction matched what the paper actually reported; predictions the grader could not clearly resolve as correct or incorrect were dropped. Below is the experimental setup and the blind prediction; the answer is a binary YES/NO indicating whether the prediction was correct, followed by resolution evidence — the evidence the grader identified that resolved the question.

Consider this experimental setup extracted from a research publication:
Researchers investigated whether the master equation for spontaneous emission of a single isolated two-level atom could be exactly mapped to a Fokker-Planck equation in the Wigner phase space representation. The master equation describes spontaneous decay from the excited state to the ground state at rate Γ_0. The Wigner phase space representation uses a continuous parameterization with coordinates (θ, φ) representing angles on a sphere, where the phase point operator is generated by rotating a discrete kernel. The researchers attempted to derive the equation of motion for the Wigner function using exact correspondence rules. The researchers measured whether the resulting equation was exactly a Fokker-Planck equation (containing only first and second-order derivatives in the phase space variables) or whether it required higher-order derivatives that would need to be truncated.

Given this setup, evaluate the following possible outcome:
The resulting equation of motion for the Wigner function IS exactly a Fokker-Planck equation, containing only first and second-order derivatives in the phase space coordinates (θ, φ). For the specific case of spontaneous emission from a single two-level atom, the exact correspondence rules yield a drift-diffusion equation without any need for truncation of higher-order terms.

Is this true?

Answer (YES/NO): YES